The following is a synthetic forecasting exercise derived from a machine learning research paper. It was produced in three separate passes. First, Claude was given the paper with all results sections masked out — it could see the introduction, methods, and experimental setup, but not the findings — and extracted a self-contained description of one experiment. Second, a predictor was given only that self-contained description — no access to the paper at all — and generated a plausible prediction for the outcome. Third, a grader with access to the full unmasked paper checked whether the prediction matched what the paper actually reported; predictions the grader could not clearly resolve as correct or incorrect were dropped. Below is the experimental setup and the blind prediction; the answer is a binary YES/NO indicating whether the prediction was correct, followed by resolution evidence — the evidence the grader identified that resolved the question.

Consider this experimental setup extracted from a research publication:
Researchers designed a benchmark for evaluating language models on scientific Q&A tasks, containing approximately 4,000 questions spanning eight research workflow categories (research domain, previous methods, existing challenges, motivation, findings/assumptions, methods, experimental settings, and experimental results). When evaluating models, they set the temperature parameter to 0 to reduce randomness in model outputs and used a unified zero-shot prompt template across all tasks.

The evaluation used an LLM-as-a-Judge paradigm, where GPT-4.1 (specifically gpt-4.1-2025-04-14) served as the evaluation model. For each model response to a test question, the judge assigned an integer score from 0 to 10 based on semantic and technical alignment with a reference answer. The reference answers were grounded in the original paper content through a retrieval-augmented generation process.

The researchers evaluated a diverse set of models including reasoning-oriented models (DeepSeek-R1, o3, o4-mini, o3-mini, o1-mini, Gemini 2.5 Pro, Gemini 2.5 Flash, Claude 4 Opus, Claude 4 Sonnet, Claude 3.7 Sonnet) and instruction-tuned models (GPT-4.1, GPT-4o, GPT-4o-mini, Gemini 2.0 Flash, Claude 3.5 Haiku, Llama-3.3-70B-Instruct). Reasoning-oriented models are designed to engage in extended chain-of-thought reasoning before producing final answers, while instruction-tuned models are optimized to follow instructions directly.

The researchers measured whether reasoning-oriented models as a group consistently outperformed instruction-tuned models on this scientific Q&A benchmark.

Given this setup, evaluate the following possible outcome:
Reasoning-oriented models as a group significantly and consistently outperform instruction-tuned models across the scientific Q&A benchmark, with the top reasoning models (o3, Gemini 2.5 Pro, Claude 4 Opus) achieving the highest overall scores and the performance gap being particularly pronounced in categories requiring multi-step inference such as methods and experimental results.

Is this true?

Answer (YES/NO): NO